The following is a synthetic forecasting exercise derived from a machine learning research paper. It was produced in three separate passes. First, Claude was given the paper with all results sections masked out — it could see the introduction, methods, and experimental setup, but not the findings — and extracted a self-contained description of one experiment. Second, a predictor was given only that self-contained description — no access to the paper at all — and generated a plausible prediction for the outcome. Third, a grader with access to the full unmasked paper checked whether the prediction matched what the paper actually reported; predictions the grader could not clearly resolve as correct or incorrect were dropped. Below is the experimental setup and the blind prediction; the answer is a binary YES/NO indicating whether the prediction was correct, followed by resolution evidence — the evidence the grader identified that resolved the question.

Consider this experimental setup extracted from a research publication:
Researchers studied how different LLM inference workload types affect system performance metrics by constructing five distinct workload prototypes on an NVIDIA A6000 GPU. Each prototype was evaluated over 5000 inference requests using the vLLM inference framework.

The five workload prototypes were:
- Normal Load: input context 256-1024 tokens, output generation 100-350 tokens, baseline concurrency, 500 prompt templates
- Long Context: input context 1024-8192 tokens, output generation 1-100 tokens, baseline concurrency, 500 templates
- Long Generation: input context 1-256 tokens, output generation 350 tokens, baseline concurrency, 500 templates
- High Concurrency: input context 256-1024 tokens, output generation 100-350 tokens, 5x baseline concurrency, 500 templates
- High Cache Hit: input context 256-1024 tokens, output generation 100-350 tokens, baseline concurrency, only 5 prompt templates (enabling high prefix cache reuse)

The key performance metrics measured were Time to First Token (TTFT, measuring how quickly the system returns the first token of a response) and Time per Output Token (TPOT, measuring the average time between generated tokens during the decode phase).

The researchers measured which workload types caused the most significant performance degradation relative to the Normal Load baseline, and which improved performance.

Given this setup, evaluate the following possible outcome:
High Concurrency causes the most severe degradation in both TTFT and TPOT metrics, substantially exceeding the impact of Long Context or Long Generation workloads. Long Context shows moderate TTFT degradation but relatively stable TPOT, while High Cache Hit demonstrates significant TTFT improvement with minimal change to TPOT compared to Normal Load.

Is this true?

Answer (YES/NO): NO